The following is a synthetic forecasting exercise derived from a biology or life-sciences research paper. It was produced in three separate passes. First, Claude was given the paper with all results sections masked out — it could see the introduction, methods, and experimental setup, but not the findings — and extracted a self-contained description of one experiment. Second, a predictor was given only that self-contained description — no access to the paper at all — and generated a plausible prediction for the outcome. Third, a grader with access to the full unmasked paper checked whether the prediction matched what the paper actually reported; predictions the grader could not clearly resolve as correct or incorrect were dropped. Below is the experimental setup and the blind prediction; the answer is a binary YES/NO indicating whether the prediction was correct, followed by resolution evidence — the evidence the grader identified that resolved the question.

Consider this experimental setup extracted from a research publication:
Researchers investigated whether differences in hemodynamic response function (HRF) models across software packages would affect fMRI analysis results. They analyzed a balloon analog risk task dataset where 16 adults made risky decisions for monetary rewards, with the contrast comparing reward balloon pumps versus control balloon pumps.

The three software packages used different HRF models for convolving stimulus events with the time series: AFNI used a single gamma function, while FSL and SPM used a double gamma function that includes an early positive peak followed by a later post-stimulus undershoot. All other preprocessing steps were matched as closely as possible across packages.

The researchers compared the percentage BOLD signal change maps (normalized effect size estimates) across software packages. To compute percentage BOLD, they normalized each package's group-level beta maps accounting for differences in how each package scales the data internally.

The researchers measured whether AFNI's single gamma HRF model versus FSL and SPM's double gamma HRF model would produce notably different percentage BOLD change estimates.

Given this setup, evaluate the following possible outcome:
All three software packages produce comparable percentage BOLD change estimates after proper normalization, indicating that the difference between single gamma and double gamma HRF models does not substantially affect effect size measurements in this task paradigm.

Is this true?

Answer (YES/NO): NO